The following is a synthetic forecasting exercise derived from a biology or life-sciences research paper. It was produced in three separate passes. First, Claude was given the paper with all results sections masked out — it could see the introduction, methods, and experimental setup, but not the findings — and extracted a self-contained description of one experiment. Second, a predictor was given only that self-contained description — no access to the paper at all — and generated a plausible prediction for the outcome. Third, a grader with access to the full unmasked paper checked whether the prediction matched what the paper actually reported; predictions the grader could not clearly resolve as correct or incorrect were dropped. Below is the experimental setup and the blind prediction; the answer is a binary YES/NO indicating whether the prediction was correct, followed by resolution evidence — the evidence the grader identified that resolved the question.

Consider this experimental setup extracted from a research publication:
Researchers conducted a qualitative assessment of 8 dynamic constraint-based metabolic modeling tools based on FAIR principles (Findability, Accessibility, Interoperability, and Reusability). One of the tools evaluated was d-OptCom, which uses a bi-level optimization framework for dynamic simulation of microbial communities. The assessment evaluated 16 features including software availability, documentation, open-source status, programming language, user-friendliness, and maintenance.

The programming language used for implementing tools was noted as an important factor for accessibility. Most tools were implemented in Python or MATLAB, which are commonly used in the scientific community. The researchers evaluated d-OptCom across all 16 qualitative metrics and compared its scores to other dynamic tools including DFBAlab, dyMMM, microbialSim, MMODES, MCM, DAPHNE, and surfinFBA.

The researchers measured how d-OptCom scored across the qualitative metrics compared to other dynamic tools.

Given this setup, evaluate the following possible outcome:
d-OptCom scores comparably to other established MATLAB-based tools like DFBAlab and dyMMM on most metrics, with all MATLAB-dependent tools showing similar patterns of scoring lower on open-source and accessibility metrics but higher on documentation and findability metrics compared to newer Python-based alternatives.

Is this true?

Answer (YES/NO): NO